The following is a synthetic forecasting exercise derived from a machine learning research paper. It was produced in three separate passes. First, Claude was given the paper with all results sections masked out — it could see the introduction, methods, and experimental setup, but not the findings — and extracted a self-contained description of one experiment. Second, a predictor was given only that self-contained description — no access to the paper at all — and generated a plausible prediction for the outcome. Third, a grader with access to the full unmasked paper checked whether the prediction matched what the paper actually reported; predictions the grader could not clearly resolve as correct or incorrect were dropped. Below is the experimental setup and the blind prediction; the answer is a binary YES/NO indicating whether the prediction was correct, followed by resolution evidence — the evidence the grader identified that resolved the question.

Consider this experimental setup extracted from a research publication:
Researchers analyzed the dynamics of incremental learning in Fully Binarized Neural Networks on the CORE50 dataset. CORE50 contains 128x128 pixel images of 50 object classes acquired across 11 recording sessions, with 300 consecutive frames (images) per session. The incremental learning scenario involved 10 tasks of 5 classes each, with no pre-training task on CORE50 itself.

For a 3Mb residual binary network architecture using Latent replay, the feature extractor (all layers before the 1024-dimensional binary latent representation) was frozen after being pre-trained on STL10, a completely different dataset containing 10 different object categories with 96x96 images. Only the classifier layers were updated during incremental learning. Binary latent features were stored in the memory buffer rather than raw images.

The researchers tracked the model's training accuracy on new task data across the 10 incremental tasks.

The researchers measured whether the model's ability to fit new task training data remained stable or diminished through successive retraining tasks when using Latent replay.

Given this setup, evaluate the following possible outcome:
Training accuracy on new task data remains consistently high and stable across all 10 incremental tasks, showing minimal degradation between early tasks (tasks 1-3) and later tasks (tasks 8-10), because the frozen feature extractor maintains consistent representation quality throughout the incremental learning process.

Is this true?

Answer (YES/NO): NO